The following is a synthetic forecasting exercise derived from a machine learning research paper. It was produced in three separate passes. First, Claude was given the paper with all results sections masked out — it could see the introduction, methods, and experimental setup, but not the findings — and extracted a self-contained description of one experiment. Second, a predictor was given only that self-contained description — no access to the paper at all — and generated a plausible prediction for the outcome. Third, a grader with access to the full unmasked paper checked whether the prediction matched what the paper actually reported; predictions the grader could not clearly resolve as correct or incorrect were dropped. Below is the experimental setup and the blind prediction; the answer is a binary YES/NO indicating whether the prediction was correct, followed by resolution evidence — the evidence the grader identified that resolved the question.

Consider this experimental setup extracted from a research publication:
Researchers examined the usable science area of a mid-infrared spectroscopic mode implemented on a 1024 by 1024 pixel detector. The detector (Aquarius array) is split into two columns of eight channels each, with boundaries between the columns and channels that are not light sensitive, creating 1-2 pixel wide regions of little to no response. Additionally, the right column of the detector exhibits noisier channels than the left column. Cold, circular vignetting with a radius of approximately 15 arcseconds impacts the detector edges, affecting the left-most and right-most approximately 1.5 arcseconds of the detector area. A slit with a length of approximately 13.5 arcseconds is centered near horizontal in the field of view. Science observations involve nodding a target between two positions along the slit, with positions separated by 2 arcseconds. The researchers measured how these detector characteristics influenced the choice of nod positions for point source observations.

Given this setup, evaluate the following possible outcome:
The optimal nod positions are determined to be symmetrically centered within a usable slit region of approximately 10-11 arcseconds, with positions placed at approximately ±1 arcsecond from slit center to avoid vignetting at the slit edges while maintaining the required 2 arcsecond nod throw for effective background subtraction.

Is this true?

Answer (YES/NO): NO